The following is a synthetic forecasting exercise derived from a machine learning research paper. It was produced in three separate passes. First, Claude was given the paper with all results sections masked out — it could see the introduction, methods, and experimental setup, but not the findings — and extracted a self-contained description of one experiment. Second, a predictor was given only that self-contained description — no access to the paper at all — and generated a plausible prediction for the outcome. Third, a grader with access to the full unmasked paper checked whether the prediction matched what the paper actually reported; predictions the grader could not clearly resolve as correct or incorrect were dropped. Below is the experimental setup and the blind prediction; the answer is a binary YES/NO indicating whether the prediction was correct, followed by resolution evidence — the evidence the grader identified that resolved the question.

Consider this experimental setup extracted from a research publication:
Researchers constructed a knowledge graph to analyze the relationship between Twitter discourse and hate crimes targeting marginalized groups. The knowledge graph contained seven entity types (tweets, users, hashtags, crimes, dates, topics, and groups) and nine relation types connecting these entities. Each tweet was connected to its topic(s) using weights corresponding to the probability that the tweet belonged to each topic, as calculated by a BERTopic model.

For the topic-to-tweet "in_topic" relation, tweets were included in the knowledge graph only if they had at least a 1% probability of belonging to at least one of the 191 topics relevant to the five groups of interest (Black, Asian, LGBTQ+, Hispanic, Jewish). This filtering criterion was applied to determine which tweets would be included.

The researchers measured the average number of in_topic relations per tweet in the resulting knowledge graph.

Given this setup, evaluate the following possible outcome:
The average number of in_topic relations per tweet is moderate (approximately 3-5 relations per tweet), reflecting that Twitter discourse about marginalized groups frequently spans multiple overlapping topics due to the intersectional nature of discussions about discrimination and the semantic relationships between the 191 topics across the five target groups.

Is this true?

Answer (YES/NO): YES